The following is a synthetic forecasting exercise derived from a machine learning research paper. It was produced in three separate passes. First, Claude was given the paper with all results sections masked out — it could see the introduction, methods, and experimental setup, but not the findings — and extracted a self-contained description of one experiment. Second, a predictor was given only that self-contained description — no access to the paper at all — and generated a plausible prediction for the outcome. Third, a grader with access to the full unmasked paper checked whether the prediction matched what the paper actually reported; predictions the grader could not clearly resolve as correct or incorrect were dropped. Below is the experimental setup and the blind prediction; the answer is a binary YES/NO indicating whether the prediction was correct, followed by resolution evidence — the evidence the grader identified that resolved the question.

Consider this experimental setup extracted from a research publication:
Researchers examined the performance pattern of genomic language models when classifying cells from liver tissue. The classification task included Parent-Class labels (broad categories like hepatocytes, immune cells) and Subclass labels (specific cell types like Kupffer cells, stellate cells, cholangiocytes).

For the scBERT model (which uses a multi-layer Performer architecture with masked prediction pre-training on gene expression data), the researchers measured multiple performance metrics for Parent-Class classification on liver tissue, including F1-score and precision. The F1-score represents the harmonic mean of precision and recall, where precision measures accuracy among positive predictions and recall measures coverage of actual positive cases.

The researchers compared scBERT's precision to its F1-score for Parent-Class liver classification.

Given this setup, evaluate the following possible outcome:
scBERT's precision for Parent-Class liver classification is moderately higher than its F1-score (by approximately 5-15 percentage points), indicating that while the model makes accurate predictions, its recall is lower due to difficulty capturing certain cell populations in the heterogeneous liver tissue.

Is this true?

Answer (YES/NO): YES